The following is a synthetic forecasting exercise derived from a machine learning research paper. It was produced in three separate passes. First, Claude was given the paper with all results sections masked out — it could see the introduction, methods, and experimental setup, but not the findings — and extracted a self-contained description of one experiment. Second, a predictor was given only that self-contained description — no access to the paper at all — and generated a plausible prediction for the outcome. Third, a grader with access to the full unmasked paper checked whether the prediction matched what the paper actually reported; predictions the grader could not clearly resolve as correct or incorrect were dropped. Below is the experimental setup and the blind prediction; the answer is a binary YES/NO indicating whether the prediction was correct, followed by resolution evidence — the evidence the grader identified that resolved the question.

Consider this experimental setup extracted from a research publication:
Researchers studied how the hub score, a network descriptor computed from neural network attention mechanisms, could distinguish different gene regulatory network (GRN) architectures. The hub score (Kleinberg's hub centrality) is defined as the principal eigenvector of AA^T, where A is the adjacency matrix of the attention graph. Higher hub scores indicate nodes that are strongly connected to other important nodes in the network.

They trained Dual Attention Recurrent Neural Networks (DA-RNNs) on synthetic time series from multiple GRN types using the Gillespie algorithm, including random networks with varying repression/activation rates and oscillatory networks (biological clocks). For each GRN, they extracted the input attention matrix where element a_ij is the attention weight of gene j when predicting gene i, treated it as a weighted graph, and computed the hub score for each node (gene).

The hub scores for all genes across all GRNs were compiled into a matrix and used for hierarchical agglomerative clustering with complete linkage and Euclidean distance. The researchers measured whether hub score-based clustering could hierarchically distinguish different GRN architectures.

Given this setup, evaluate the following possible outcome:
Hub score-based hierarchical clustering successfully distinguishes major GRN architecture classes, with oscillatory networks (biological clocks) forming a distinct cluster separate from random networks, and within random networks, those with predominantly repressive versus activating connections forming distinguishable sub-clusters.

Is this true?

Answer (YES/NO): NO